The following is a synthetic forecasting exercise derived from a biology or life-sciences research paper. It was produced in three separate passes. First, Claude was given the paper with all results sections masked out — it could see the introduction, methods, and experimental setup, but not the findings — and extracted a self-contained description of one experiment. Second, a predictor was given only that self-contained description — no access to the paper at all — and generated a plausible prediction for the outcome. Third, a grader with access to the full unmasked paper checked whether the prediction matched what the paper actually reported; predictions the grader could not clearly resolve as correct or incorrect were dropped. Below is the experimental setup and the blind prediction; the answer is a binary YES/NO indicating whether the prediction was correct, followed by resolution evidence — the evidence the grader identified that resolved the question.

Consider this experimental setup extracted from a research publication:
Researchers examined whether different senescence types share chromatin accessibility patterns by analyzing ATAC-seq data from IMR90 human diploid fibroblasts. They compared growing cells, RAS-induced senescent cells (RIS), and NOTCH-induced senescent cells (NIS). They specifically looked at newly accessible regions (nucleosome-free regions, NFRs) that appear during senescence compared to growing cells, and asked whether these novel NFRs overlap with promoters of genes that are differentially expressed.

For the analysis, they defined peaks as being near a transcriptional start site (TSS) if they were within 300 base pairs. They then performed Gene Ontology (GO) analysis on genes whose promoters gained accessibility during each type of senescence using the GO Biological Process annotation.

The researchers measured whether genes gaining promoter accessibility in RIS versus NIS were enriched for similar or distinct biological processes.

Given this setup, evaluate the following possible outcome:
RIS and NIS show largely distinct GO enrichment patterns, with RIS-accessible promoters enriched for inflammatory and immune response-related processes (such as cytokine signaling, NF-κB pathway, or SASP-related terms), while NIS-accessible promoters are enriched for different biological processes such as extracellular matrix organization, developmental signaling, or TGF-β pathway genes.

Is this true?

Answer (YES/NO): YES